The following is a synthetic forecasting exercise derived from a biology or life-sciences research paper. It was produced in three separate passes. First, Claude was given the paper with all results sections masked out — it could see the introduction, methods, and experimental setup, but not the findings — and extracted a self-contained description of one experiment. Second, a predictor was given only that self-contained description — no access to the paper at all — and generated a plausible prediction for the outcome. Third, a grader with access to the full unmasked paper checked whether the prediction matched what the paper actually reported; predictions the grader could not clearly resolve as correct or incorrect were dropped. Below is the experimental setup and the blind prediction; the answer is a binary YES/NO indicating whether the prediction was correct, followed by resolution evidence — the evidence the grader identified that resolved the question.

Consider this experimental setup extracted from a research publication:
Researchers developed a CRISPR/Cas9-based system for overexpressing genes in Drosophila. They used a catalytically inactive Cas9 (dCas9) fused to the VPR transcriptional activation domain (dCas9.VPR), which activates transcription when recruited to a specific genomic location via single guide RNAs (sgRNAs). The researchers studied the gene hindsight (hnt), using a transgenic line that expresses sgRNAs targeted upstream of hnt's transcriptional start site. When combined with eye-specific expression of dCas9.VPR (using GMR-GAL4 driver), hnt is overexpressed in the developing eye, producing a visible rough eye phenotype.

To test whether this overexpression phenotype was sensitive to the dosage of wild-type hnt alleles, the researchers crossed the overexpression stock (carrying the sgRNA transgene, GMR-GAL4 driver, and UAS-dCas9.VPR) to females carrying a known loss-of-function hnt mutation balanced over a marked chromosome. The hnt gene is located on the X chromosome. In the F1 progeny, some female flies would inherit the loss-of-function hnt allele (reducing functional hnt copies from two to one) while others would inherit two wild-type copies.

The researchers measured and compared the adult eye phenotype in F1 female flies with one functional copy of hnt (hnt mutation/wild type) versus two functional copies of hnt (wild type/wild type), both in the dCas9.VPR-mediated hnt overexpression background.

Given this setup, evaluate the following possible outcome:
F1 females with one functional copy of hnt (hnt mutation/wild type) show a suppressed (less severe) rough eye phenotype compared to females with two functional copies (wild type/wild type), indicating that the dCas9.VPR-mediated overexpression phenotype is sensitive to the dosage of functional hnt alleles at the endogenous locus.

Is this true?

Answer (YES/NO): YES